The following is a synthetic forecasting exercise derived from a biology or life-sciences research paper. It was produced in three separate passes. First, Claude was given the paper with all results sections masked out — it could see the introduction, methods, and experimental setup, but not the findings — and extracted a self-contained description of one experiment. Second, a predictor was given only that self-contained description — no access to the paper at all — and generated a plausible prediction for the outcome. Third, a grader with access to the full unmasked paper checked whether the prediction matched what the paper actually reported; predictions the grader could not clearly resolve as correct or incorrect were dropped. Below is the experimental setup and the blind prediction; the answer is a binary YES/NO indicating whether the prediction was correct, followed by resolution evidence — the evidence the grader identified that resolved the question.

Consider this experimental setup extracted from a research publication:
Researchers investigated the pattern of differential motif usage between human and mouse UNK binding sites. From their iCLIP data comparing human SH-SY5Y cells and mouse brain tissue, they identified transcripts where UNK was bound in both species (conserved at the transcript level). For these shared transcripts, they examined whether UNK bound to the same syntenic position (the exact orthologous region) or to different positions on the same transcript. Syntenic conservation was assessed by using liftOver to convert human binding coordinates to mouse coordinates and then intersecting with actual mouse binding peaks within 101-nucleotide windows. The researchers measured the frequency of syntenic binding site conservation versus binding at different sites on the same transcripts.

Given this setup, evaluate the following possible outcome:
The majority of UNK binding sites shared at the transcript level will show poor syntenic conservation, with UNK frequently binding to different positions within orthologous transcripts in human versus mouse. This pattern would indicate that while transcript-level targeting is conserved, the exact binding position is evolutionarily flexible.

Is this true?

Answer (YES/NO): NO